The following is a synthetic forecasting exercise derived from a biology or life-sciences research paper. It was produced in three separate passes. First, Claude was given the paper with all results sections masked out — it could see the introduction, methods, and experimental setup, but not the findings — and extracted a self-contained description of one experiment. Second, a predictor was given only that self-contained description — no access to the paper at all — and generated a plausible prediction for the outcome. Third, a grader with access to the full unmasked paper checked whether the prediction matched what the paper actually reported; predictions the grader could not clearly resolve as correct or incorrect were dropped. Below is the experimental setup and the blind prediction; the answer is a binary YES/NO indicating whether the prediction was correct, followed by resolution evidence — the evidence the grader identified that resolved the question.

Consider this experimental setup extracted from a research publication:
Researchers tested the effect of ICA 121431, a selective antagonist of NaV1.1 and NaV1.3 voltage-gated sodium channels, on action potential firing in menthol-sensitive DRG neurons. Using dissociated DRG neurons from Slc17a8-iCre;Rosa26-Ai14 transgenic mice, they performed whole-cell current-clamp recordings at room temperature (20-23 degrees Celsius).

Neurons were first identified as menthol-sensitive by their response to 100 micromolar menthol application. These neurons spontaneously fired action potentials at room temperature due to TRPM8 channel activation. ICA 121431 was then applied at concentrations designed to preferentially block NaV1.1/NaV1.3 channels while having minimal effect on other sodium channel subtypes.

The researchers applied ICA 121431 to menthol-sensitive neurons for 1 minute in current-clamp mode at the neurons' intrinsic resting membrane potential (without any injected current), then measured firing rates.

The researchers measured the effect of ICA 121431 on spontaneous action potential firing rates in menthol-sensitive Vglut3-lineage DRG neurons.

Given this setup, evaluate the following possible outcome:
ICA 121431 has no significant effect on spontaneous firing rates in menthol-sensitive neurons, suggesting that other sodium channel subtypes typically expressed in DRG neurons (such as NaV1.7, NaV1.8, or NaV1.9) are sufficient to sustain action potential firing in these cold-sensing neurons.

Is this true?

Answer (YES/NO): NO